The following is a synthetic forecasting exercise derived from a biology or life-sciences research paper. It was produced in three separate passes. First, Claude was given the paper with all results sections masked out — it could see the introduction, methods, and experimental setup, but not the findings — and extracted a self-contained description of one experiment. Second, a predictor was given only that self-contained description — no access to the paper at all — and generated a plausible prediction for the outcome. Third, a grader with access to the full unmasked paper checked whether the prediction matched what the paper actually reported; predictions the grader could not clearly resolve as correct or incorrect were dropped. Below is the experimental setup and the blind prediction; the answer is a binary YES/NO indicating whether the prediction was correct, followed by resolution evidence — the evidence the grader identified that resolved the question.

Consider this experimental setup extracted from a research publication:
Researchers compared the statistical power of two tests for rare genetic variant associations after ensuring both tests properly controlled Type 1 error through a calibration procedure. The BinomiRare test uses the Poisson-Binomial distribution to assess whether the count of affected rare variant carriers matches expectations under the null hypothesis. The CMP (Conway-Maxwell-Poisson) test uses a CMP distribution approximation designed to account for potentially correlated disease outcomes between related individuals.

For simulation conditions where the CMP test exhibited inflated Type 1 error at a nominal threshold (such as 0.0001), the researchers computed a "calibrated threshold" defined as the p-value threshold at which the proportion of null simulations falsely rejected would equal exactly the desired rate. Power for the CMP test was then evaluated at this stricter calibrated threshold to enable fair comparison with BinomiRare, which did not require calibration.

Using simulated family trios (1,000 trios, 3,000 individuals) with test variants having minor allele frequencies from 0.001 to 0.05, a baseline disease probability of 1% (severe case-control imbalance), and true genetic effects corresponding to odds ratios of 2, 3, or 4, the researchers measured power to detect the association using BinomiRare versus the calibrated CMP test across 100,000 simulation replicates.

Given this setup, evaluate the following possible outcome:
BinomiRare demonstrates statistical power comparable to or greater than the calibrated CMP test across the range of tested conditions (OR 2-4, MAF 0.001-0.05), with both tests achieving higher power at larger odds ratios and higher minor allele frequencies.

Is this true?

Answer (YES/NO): NO